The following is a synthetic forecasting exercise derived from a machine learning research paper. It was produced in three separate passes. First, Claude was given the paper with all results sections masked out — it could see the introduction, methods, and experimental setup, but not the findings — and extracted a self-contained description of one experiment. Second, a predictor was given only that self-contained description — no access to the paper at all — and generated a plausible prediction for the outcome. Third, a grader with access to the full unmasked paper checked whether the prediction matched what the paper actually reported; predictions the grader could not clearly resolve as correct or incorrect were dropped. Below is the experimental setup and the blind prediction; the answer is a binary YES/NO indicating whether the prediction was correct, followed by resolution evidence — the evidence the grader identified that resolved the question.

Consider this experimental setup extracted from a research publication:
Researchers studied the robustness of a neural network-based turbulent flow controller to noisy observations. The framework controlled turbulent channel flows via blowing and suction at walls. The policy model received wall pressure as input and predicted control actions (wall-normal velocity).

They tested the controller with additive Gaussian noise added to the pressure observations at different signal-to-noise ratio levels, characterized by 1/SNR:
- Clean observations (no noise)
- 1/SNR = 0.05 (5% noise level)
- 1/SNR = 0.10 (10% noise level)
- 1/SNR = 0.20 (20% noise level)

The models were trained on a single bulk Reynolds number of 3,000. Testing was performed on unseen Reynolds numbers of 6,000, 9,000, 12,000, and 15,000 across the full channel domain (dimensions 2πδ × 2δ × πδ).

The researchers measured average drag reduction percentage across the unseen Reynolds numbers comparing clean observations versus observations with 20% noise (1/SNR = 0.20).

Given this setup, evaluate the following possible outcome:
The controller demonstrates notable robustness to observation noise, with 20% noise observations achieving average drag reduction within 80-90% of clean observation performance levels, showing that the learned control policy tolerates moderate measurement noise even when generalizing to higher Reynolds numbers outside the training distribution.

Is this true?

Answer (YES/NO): YES